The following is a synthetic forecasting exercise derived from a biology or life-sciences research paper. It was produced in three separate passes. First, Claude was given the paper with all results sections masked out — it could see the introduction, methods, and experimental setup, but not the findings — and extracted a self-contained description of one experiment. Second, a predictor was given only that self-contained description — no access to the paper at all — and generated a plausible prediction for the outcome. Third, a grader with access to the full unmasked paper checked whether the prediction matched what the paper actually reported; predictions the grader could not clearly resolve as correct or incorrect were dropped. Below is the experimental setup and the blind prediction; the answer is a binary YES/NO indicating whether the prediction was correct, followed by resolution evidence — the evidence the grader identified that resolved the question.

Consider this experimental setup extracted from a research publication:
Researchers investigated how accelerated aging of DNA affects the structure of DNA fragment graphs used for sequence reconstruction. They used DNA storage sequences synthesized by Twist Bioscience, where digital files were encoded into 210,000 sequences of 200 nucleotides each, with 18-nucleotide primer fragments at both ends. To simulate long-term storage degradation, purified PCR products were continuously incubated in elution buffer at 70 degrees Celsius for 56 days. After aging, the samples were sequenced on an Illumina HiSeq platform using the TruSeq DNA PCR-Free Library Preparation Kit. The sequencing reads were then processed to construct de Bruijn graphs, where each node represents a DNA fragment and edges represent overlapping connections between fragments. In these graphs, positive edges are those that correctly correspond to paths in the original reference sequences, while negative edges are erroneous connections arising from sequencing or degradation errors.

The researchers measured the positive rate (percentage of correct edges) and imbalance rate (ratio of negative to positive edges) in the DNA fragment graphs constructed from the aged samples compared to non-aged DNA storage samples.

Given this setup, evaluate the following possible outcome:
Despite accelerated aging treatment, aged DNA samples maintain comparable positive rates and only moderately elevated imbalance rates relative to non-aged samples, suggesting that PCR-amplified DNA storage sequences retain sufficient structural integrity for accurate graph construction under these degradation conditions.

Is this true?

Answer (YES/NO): NO